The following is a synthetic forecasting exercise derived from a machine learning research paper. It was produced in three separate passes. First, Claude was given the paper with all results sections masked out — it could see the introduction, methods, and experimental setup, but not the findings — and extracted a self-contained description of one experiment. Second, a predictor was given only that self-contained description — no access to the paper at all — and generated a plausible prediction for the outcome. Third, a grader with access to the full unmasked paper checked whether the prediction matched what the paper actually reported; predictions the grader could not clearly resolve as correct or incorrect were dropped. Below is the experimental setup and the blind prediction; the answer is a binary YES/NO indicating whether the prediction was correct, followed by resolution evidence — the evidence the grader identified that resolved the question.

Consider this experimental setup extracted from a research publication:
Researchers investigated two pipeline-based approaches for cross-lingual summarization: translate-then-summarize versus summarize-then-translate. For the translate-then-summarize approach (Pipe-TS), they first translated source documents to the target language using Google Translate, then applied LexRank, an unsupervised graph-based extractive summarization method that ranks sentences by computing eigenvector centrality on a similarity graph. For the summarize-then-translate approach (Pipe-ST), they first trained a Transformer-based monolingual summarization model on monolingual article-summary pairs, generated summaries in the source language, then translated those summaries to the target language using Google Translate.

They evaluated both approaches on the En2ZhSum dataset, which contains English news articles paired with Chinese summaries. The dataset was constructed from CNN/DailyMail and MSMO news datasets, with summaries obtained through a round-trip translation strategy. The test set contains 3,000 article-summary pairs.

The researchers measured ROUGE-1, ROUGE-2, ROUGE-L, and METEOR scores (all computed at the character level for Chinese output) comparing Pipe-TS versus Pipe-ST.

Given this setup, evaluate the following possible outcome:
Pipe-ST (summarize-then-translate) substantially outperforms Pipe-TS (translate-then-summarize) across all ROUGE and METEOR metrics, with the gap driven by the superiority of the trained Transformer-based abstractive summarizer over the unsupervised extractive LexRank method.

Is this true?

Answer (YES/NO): YES